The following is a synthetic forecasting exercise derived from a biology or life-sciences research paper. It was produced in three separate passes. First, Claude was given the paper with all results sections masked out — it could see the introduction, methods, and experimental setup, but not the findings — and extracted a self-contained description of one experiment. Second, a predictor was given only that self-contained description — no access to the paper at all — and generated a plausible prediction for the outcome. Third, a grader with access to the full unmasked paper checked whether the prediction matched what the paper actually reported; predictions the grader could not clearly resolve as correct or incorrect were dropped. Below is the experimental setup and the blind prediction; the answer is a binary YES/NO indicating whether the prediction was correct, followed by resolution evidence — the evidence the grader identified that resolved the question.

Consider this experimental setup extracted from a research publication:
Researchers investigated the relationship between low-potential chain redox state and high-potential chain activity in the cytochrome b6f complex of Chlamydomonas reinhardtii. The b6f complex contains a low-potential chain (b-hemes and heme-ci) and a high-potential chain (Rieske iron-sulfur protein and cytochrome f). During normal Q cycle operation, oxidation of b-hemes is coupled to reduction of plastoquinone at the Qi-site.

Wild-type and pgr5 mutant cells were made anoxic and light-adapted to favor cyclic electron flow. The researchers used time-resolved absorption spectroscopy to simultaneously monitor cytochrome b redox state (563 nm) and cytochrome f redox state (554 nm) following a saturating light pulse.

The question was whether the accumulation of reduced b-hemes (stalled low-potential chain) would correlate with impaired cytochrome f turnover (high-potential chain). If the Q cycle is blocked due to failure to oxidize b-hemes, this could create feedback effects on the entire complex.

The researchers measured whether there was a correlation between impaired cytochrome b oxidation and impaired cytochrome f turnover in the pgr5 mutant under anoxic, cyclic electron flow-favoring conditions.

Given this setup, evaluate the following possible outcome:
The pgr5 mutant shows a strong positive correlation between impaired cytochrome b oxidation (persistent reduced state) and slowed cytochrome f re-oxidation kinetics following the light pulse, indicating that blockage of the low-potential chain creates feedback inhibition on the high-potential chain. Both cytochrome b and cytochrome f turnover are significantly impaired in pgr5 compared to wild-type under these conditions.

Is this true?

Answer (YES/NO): NO